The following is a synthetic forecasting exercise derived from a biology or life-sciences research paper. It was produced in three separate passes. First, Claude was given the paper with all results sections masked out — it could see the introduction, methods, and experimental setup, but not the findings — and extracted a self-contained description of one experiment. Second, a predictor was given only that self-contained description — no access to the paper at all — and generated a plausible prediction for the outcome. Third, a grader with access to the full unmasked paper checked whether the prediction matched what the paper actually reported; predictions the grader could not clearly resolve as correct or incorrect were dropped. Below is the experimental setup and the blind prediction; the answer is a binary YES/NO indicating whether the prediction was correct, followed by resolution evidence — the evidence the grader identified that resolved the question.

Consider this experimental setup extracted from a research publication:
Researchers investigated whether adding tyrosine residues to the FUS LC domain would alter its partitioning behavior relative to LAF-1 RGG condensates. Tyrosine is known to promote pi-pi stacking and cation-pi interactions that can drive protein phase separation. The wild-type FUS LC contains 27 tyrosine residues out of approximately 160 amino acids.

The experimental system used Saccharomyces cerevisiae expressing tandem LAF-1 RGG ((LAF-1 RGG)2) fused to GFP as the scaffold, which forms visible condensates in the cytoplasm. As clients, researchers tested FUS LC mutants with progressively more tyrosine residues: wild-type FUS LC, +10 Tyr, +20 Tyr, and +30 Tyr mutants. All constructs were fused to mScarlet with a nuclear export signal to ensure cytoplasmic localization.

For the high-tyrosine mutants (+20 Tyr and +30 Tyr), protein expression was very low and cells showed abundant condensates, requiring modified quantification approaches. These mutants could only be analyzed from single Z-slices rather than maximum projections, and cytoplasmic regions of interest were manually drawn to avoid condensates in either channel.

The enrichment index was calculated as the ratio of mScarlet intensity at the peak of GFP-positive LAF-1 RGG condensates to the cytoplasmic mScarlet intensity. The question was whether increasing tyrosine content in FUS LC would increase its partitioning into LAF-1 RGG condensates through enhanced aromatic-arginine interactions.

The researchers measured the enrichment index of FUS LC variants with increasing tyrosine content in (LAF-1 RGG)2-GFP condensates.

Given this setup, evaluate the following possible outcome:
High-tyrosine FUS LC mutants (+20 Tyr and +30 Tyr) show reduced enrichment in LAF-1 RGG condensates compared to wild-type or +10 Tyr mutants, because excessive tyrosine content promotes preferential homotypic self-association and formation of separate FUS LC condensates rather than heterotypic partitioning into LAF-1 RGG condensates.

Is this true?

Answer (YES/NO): NO